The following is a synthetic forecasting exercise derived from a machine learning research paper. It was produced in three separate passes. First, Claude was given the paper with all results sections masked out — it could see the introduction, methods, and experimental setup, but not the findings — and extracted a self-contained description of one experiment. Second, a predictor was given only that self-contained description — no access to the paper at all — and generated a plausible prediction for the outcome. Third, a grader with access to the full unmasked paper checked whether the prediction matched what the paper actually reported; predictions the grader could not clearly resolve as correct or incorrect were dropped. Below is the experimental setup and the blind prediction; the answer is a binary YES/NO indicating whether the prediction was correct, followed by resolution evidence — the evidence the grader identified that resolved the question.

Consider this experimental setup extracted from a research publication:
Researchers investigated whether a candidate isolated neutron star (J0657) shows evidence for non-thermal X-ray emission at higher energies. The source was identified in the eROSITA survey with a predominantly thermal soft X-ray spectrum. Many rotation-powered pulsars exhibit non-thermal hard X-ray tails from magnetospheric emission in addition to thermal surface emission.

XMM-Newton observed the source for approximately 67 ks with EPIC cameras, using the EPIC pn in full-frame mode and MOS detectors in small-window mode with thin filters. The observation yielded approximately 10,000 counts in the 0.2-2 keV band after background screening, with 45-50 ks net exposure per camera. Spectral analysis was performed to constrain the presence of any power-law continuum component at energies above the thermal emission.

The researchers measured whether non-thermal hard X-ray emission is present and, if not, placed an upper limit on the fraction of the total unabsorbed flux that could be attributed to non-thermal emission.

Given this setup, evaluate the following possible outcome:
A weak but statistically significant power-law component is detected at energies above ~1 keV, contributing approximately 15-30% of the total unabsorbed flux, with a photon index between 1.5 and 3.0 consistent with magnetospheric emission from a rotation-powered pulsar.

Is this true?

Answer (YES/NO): NO